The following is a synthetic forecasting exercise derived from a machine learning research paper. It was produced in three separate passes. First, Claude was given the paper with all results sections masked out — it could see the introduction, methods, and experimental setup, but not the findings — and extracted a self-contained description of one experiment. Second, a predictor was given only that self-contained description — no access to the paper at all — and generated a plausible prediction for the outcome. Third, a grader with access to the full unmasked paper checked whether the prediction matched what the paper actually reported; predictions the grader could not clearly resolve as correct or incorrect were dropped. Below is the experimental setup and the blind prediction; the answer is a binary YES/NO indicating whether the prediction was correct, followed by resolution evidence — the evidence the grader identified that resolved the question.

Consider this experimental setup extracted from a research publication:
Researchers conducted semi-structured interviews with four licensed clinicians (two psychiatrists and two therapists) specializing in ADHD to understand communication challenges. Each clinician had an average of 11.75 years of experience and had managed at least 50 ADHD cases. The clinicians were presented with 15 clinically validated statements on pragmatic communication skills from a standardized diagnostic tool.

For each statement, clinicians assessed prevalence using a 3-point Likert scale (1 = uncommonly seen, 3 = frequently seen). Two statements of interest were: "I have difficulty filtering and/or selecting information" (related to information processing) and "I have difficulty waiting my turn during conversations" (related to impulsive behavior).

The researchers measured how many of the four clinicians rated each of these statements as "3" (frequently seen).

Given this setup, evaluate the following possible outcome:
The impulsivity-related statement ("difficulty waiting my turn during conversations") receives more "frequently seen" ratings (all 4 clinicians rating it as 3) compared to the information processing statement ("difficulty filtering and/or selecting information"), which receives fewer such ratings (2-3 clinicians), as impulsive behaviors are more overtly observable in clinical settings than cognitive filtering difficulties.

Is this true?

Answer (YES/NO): NO